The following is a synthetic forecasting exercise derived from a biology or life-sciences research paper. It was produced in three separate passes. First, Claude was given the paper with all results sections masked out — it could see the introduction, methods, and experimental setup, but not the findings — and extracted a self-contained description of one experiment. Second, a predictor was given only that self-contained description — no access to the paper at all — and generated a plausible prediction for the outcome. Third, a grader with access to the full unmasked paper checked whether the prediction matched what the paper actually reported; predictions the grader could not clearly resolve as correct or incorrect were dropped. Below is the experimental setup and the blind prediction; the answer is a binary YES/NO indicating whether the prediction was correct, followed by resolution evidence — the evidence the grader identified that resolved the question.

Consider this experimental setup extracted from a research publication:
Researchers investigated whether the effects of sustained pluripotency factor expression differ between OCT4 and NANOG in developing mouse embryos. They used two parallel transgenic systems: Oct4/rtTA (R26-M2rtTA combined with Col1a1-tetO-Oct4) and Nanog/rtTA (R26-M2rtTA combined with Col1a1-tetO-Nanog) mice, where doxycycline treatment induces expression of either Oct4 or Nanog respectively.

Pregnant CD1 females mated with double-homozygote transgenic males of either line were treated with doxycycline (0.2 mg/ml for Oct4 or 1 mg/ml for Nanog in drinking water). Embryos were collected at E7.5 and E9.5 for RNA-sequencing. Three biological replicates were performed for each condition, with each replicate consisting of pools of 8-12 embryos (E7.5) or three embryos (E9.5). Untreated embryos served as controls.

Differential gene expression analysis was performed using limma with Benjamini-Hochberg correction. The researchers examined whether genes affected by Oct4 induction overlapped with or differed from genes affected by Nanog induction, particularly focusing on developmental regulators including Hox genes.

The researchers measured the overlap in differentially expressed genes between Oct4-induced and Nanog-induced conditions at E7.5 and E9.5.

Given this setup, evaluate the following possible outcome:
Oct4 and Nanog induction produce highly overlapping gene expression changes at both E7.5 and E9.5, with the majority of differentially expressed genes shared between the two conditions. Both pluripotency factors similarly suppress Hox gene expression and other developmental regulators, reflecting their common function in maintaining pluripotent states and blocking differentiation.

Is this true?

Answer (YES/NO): NO